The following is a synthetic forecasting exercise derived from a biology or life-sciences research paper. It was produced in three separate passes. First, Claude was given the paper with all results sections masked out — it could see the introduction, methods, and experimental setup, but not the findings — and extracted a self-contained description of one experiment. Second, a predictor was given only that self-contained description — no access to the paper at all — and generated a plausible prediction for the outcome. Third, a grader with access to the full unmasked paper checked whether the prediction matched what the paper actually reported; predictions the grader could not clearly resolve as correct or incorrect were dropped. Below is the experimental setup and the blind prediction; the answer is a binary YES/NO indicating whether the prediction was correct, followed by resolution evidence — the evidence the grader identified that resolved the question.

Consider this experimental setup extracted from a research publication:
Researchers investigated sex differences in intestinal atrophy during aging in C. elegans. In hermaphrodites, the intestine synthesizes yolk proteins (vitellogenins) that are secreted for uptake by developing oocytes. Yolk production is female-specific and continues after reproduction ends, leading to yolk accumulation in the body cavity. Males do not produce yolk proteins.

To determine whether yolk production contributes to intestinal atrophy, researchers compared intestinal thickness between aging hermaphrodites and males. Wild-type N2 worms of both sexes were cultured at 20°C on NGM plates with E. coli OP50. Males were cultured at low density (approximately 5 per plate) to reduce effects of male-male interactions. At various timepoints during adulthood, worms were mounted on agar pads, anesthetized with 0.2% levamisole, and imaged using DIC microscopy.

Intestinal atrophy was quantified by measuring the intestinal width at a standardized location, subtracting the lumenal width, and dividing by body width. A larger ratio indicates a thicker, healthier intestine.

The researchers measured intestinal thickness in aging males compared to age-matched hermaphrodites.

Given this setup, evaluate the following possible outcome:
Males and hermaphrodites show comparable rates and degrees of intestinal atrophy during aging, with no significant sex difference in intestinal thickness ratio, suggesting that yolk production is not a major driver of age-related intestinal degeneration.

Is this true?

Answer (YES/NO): NO